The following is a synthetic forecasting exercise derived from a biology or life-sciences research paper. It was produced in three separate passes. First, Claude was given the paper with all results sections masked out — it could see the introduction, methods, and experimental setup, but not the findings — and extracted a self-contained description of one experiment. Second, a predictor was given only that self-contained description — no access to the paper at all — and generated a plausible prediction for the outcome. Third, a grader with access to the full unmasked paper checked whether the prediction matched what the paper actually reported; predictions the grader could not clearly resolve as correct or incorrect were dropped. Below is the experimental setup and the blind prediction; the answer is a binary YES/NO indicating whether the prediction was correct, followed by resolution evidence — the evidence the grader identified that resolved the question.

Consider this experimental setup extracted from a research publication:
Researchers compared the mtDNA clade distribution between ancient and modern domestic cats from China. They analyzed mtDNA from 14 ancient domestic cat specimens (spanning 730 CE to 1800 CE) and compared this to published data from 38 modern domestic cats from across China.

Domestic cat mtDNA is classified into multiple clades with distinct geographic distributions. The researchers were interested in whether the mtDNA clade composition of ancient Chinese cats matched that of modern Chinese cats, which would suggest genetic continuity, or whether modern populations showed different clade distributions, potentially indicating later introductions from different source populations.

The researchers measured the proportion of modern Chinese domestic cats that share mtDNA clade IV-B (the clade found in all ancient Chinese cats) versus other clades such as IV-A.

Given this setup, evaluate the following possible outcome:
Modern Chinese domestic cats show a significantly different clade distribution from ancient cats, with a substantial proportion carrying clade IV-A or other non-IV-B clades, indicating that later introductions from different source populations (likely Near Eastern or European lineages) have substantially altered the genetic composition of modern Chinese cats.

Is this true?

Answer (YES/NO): NO